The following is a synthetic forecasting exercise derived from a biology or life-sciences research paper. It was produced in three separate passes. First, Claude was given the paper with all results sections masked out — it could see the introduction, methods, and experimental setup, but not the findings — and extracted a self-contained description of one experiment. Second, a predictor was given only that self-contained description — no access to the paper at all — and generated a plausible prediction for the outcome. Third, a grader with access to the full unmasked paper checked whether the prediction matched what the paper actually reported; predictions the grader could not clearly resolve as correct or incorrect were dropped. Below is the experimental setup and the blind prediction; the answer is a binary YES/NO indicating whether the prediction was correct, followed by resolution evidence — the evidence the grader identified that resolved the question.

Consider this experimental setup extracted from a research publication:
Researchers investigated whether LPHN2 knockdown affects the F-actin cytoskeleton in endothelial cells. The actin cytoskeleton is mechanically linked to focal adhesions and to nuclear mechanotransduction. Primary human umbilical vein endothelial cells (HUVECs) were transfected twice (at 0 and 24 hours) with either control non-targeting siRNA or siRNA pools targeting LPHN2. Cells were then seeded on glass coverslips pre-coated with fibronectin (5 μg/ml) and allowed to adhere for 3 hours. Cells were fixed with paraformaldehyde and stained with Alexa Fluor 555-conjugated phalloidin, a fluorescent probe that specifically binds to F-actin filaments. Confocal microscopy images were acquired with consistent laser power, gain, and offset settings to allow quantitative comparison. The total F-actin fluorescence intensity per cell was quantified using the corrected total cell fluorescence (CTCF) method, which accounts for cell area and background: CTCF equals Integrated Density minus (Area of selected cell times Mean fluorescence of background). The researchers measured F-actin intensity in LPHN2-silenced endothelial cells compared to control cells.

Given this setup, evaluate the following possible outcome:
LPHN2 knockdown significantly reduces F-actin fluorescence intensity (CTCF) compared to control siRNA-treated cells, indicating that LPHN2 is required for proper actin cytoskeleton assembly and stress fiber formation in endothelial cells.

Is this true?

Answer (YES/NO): NO